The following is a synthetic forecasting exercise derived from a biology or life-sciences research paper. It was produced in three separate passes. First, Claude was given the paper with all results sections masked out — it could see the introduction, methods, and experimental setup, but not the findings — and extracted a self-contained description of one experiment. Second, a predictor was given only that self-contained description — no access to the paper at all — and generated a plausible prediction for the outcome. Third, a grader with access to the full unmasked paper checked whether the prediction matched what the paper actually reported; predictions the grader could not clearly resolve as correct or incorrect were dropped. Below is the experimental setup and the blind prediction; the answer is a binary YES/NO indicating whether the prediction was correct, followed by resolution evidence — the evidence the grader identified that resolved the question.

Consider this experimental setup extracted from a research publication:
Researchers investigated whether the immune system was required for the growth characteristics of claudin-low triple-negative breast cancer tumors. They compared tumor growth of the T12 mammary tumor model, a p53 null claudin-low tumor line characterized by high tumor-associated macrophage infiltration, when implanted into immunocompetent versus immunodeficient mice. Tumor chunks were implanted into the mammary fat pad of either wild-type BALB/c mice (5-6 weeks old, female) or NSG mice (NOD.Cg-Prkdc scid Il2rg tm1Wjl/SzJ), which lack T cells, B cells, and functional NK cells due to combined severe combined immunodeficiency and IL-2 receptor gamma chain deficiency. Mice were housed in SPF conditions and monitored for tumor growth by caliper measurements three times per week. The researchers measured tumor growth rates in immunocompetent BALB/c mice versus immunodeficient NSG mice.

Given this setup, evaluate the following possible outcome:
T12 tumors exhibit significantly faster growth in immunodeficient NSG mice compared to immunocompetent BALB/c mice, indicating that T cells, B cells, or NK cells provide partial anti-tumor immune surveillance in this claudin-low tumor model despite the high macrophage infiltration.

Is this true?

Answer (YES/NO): YES